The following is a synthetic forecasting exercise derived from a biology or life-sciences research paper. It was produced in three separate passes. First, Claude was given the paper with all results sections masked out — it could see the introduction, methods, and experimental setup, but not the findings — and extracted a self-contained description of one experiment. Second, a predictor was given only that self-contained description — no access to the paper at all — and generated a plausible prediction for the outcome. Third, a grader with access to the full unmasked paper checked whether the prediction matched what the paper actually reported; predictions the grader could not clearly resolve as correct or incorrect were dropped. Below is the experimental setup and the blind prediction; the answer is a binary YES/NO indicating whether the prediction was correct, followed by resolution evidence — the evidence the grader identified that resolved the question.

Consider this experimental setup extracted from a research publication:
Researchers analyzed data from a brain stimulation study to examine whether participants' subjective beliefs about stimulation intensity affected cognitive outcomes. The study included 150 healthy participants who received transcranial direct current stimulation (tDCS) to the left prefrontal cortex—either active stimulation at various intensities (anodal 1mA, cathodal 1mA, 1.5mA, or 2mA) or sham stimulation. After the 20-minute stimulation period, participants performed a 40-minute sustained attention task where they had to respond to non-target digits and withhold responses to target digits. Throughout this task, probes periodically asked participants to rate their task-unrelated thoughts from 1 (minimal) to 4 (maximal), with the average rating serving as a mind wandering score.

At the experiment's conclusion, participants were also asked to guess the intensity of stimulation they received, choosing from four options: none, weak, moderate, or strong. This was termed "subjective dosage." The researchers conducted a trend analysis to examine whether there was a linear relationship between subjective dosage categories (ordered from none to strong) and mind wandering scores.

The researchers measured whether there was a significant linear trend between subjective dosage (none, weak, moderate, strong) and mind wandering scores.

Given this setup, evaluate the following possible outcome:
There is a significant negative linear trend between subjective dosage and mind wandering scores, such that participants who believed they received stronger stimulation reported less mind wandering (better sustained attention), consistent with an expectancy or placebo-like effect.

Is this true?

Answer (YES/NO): NO